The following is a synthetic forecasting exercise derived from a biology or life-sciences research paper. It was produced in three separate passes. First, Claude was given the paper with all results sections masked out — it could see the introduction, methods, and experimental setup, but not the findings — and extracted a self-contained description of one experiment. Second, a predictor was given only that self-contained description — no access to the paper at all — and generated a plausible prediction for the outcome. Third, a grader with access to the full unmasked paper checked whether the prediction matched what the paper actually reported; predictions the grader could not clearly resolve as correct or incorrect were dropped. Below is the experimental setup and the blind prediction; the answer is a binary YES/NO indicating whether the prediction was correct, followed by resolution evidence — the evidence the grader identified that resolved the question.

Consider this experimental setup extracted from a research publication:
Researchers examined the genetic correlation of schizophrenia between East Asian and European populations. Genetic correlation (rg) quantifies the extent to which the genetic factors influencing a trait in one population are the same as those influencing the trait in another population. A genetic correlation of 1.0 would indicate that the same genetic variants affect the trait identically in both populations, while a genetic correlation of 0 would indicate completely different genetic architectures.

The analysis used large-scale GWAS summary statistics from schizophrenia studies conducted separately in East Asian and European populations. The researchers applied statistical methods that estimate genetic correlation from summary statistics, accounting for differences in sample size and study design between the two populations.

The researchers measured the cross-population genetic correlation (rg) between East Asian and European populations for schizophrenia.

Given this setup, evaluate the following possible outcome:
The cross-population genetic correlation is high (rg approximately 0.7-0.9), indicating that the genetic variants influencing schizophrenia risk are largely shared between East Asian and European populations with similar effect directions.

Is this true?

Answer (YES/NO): NO